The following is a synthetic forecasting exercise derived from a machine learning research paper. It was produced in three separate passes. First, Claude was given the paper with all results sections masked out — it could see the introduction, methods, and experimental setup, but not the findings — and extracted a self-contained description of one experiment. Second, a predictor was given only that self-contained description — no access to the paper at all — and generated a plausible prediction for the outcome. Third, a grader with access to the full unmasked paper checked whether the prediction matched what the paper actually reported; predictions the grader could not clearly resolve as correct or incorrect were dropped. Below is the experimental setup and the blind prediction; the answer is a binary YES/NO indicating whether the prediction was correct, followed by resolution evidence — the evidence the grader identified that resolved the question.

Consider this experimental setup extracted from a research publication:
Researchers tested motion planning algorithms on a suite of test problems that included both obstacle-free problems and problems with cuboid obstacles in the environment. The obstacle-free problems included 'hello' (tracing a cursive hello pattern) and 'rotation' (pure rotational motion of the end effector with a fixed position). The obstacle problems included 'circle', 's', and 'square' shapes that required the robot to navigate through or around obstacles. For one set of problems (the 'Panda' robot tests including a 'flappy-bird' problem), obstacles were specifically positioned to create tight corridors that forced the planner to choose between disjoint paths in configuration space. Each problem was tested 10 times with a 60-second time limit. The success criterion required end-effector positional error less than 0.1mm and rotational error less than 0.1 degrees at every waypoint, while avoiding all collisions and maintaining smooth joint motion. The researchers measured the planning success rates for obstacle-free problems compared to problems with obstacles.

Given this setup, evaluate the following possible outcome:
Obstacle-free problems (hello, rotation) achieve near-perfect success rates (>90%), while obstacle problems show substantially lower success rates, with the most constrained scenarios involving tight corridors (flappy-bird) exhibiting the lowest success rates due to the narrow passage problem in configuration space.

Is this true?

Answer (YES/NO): NO